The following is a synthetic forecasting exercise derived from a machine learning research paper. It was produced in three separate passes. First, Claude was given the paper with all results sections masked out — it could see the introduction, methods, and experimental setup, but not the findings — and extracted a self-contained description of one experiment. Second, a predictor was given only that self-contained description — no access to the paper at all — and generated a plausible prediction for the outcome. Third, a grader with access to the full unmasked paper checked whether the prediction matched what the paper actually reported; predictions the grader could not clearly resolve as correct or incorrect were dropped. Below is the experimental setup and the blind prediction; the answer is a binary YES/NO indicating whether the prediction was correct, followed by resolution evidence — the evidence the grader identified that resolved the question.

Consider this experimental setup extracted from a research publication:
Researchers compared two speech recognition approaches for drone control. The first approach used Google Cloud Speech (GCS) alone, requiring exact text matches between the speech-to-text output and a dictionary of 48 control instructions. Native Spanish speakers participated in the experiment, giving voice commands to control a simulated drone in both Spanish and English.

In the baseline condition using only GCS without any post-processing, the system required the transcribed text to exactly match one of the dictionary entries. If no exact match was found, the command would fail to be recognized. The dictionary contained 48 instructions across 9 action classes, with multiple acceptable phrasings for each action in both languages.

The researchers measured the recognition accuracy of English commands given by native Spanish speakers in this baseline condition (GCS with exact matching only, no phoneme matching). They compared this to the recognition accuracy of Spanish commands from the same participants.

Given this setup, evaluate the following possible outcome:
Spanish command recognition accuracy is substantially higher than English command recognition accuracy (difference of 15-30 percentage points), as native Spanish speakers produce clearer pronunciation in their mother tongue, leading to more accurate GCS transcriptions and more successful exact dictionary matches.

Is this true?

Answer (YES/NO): YES